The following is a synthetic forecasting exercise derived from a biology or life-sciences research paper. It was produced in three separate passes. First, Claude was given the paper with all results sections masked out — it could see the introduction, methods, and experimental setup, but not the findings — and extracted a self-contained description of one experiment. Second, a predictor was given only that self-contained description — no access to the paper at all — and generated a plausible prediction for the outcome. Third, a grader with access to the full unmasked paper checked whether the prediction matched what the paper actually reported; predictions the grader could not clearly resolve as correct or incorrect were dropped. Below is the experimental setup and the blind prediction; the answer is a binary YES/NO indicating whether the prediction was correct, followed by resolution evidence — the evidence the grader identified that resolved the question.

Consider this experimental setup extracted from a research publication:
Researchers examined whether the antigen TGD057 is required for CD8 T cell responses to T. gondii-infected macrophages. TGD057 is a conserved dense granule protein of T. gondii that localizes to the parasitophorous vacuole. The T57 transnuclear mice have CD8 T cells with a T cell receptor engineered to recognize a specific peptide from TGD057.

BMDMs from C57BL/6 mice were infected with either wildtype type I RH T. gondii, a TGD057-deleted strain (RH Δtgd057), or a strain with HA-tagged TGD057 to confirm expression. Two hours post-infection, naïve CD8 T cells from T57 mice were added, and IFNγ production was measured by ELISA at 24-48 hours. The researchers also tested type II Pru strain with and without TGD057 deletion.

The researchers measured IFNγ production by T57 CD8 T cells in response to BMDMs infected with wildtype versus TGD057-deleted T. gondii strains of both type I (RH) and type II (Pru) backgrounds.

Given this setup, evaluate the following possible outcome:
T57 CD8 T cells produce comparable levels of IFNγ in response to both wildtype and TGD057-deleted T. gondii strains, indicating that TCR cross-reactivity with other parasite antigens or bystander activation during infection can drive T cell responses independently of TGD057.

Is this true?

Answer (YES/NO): NO